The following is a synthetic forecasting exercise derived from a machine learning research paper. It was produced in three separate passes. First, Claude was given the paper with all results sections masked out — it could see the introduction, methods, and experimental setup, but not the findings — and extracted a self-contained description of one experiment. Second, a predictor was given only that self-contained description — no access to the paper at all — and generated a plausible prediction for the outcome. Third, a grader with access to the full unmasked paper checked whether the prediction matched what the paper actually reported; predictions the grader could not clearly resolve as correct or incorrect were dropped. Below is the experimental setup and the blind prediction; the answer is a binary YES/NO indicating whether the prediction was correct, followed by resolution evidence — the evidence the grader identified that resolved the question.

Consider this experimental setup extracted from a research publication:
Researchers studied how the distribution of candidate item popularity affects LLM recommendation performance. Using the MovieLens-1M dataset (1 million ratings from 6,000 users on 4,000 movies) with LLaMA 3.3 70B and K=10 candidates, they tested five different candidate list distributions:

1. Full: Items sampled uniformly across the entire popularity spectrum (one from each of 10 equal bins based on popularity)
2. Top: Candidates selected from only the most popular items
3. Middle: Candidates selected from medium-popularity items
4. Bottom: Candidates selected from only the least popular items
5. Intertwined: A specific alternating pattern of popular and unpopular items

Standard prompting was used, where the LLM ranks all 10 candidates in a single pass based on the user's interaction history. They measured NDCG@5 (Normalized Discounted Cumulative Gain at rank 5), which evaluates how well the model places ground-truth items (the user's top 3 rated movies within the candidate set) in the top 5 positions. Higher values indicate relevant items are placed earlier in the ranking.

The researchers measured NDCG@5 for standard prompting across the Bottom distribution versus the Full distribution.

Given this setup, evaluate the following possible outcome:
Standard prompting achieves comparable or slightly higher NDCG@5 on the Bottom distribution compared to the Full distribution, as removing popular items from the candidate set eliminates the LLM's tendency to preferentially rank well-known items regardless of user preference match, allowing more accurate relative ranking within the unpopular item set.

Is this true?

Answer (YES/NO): YES